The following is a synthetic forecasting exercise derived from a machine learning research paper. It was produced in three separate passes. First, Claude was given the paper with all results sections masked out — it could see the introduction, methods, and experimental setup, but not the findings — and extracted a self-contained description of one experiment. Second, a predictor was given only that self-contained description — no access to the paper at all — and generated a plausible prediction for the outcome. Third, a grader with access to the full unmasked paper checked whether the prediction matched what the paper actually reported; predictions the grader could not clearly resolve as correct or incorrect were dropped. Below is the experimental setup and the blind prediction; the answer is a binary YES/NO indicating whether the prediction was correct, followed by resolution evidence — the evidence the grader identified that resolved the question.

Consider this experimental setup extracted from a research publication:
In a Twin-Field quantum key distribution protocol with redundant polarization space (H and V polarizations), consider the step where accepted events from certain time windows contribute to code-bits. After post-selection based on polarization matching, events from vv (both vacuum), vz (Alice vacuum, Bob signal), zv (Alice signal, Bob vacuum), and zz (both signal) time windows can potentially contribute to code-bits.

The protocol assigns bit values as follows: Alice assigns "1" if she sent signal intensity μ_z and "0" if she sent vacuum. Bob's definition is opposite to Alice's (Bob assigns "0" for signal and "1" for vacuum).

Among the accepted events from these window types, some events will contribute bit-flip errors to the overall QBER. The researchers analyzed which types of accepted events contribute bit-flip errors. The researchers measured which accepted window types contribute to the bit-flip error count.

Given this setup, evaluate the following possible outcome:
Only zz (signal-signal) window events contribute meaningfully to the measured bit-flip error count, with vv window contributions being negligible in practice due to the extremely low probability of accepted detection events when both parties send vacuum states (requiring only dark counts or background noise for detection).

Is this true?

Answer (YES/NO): NO